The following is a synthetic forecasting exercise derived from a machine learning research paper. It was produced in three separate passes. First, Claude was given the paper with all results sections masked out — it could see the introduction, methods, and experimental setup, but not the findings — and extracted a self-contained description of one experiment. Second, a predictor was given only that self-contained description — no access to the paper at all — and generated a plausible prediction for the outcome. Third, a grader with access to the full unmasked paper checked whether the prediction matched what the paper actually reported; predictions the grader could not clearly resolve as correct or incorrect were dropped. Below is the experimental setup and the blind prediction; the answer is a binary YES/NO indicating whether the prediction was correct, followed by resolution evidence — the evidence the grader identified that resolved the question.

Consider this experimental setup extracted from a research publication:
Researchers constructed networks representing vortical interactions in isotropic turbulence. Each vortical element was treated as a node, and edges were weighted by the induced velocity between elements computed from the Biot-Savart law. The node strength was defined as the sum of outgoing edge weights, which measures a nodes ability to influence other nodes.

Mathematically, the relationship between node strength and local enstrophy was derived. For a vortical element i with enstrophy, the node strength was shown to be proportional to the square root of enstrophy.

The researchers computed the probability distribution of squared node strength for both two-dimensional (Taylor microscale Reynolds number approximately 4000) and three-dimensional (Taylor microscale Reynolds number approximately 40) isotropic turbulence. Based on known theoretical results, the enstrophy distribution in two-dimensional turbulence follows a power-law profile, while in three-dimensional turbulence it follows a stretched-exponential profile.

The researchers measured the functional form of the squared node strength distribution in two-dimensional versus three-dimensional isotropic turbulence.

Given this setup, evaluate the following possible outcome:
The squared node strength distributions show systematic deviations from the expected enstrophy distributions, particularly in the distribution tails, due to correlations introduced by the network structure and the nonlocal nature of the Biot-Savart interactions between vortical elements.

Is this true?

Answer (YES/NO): NO